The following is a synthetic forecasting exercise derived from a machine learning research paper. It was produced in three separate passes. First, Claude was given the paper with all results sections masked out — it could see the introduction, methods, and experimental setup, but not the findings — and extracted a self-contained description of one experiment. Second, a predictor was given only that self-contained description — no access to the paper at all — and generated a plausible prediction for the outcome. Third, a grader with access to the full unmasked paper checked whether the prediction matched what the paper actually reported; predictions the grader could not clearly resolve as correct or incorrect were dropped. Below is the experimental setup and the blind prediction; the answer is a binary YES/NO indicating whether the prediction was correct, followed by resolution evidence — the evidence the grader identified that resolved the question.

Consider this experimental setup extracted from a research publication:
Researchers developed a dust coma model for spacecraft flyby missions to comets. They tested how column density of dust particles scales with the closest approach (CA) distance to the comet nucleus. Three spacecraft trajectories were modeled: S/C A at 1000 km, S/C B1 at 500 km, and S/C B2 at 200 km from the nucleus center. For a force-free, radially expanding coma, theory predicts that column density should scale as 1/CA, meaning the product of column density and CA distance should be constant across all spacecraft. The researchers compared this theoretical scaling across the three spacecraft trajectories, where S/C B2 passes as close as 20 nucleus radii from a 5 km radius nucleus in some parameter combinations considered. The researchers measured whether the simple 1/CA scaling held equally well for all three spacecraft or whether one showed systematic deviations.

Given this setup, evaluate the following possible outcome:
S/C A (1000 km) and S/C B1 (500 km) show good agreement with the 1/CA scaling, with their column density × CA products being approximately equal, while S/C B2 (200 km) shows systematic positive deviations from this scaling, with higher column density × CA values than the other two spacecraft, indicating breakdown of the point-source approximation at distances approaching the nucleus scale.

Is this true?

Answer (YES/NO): YES